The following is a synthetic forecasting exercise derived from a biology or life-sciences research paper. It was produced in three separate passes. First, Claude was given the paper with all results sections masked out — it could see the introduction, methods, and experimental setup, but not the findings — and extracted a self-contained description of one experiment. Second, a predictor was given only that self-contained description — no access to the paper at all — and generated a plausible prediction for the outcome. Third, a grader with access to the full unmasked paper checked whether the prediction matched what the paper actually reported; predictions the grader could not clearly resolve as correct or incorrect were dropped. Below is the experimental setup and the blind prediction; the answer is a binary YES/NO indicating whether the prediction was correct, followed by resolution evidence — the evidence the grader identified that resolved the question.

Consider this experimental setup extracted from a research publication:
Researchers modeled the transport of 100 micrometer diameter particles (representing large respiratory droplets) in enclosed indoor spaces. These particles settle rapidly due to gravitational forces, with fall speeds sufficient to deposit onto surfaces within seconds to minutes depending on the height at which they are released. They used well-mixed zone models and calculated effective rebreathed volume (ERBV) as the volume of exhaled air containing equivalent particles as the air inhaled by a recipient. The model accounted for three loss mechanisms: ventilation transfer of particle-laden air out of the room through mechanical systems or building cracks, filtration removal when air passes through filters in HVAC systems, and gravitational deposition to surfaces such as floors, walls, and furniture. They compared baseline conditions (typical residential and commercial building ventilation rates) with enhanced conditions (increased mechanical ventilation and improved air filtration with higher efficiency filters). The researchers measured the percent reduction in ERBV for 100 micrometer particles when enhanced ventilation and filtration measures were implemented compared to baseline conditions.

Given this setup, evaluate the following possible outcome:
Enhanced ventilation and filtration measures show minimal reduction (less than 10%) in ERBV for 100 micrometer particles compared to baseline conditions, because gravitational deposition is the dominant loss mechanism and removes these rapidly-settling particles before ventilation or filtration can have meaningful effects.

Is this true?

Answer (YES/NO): YES